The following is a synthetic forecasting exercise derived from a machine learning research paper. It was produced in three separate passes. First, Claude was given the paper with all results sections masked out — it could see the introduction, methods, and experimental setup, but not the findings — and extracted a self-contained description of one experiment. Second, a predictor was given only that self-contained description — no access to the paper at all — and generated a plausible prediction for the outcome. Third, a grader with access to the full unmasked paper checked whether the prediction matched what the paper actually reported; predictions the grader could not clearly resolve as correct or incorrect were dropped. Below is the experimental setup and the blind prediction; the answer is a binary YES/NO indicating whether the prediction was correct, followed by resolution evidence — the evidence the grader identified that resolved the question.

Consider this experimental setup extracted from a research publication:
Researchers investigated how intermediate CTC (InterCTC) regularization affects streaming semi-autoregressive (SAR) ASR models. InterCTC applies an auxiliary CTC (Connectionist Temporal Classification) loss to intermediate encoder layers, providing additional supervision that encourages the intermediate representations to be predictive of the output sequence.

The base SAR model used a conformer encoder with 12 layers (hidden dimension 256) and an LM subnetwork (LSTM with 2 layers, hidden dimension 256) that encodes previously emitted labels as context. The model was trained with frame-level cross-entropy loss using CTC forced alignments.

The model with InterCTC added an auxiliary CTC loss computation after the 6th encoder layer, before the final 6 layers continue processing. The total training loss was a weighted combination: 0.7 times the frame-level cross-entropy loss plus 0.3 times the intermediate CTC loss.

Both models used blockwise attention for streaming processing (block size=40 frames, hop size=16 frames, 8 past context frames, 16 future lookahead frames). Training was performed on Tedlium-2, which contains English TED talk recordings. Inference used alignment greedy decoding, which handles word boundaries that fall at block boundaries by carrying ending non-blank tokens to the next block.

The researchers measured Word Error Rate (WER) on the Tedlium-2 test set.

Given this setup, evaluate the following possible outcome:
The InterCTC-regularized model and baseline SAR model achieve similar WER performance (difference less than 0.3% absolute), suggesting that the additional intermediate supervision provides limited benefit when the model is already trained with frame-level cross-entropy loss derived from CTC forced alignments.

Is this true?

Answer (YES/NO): NO